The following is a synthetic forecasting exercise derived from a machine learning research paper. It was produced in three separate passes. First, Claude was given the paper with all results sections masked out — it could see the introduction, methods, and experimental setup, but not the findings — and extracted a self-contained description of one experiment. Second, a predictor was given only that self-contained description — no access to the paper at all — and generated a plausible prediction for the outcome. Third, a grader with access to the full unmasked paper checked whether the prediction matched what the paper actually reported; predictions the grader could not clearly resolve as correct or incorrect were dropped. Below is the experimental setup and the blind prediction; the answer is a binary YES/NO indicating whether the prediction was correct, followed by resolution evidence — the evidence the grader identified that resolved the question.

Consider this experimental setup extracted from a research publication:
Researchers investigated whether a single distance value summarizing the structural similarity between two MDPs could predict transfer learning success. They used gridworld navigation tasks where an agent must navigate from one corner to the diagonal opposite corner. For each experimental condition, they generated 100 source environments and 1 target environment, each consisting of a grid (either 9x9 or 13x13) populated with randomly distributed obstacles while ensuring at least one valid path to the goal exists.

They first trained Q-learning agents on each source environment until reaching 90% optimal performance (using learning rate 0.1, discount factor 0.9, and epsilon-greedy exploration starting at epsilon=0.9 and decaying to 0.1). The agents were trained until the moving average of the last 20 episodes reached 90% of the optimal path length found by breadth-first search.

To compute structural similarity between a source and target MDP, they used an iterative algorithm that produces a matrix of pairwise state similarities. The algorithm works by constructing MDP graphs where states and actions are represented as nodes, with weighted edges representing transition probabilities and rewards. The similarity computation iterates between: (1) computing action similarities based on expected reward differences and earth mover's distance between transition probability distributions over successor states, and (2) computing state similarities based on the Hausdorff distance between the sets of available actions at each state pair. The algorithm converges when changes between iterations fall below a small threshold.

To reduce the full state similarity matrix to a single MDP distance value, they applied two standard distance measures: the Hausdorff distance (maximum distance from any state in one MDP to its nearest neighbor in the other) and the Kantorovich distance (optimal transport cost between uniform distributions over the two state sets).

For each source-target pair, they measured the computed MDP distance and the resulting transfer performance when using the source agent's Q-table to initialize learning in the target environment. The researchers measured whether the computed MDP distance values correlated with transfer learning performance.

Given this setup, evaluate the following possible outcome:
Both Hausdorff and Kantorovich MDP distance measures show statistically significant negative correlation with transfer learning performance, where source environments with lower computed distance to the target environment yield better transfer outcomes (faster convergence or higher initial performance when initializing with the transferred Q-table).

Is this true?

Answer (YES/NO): NO